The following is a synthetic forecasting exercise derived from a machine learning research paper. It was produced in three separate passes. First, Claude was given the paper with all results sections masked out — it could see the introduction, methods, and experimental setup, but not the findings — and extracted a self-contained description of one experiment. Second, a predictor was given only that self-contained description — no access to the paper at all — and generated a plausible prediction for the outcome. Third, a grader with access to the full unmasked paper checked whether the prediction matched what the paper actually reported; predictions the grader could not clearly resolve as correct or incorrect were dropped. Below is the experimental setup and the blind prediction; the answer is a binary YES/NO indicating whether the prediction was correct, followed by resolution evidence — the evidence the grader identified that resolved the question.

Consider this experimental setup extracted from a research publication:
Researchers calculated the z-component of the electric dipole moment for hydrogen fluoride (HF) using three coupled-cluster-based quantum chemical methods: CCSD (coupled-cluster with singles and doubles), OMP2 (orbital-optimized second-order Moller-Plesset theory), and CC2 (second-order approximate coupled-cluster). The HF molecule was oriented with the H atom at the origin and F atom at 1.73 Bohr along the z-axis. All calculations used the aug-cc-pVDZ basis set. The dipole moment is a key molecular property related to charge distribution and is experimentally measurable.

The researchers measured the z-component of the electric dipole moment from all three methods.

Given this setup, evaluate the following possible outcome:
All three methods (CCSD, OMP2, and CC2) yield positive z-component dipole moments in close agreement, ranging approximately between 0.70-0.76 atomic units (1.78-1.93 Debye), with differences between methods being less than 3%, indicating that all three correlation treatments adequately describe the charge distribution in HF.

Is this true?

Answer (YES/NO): NO